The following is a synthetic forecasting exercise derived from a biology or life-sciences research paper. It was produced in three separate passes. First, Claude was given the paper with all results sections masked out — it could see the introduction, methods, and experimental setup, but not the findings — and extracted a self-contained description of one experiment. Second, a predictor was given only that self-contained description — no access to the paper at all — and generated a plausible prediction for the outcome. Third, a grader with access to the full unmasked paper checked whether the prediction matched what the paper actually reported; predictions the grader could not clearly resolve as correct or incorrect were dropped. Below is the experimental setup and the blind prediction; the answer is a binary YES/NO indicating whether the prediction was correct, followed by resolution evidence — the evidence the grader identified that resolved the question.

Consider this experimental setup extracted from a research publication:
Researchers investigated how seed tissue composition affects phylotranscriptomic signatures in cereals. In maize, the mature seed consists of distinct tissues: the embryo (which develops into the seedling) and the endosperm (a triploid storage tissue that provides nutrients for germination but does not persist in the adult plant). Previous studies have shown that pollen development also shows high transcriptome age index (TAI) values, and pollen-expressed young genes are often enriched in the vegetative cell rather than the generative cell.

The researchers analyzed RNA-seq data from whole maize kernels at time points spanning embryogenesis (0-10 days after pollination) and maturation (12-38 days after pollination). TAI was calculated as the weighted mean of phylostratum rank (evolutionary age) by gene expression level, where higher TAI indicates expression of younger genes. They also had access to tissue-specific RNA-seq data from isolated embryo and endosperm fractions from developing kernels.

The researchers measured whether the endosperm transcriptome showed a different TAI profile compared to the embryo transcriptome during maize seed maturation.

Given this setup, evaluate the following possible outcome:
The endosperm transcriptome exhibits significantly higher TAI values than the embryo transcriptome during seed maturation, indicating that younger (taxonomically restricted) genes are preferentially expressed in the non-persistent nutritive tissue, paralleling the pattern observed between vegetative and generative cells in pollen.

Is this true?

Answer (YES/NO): NO